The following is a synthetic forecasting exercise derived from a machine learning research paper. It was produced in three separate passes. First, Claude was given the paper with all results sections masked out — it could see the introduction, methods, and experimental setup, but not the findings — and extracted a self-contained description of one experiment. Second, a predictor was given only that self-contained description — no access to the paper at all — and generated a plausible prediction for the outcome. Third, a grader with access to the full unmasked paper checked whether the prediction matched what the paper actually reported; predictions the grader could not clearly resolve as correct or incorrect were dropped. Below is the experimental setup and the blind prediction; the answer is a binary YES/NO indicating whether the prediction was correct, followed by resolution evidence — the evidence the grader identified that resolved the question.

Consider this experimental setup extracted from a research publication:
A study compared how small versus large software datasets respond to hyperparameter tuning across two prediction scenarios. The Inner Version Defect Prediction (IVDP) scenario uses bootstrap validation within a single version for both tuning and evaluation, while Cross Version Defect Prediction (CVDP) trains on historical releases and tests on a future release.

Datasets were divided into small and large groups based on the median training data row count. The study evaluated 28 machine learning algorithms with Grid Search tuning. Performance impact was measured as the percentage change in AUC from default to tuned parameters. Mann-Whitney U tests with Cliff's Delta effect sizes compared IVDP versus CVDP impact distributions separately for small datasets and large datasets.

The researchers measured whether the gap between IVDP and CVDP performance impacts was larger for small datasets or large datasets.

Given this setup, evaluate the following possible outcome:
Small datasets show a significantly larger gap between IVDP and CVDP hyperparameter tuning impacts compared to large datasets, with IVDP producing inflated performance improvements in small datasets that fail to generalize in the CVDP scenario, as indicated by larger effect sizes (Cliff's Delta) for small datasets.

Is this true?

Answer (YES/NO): YES